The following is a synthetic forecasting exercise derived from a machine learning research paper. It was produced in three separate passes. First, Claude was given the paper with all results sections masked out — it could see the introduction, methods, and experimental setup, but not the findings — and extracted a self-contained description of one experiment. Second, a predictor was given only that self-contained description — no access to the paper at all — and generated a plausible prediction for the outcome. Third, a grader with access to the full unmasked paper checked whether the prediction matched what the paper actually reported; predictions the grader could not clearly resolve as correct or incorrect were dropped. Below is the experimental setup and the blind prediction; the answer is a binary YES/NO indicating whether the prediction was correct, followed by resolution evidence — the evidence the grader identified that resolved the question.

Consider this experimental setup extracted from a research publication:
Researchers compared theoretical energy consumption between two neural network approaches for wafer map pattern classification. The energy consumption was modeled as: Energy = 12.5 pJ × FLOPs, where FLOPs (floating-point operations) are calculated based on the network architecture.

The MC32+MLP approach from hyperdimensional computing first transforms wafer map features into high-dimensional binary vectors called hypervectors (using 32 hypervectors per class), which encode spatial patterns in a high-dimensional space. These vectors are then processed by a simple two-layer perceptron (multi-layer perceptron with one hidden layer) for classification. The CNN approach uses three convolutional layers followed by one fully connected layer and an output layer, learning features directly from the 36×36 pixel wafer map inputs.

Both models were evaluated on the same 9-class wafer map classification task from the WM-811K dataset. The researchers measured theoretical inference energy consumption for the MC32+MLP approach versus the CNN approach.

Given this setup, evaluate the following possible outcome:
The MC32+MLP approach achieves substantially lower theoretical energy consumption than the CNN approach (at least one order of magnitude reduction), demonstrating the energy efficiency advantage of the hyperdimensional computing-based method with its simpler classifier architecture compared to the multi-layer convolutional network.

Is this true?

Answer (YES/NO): YES